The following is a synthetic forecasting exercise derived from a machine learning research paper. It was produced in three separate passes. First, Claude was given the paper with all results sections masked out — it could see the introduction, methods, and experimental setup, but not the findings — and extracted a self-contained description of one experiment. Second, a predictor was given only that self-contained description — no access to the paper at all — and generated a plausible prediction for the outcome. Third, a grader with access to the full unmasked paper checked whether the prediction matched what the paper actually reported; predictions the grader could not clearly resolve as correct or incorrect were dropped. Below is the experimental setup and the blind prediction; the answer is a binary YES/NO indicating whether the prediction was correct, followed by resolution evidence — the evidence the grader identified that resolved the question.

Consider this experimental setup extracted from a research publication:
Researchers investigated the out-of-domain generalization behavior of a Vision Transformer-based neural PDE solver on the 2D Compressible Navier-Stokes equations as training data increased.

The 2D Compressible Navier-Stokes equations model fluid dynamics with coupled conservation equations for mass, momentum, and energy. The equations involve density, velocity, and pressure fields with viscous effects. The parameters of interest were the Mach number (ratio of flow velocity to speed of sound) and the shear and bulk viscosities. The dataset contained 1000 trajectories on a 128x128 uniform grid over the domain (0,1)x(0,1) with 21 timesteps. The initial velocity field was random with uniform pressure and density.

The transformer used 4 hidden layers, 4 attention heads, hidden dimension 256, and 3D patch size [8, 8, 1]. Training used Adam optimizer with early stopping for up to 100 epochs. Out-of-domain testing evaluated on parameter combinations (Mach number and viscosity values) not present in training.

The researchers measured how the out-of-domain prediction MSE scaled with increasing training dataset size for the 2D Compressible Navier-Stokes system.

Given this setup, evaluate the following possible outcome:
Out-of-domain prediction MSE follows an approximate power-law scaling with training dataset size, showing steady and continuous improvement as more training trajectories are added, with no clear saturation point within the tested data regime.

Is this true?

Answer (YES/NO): NO